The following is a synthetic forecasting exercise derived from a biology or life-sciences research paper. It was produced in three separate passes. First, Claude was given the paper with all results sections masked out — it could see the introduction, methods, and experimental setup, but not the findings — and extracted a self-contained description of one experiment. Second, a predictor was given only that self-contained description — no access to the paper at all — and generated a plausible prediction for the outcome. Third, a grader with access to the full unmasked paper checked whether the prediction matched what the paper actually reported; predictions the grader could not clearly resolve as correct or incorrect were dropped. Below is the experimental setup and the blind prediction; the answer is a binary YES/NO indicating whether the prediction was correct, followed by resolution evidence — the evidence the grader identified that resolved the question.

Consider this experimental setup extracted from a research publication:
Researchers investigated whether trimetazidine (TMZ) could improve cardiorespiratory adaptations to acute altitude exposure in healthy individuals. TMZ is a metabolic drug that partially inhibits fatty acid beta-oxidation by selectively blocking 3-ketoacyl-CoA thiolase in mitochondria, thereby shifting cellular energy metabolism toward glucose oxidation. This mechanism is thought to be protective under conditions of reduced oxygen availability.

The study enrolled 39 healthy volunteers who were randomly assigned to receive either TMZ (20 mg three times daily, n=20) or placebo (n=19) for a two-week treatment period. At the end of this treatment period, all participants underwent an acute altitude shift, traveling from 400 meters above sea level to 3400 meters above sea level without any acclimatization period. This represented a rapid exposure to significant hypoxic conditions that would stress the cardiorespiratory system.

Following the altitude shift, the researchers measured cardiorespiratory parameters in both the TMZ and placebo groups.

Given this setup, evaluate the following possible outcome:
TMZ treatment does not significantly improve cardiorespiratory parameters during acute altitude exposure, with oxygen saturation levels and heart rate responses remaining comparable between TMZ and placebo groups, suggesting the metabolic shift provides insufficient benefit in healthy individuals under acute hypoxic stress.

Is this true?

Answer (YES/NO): NO